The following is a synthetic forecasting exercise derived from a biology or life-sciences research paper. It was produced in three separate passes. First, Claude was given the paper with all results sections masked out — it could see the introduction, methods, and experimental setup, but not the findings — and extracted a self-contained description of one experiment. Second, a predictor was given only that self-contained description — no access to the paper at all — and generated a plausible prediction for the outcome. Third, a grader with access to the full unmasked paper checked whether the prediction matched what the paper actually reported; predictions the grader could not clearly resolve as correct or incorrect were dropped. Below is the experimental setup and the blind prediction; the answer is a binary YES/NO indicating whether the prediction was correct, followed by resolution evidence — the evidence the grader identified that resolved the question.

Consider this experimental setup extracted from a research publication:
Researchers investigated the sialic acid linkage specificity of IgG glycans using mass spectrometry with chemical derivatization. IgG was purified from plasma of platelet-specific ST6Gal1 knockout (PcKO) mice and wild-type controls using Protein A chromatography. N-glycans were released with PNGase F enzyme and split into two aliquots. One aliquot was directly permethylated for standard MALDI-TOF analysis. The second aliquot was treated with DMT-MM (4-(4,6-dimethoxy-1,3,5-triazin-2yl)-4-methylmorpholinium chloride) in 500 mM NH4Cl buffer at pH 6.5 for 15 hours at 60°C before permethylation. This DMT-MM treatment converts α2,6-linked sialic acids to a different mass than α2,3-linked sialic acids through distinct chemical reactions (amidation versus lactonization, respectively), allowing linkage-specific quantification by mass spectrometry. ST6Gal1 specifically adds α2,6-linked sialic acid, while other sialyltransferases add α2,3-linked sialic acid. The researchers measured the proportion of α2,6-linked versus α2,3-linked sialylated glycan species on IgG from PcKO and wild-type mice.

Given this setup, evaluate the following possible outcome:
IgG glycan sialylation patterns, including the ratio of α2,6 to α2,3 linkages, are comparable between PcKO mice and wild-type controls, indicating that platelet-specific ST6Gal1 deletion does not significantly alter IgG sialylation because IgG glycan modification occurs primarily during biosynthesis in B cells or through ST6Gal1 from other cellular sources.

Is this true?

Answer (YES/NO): YES